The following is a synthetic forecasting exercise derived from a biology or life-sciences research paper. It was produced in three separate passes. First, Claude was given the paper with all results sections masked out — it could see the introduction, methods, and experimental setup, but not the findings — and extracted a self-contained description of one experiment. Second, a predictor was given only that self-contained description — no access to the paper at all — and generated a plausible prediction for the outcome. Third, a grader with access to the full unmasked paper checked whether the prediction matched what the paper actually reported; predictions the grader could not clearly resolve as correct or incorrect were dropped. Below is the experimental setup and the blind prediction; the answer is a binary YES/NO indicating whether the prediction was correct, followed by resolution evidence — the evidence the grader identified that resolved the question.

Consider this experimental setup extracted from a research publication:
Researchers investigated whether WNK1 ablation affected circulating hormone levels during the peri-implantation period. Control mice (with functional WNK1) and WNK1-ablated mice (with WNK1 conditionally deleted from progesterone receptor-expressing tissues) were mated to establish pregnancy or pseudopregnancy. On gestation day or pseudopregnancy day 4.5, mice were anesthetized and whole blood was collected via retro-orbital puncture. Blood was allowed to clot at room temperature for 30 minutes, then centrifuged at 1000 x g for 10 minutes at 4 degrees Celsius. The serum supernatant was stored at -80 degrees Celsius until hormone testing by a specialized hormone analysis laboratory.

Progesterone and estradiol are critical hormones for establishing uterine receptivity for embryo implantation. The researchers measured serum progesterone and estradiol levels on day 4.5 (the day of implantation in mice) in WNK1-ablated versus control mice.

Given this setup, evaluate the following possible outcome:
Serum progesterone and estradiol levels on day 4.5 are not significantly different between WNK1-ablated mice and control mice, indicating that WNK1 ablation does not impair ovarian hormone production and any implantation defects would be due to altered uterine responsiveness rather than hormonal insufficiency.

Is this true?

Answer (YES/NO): YES